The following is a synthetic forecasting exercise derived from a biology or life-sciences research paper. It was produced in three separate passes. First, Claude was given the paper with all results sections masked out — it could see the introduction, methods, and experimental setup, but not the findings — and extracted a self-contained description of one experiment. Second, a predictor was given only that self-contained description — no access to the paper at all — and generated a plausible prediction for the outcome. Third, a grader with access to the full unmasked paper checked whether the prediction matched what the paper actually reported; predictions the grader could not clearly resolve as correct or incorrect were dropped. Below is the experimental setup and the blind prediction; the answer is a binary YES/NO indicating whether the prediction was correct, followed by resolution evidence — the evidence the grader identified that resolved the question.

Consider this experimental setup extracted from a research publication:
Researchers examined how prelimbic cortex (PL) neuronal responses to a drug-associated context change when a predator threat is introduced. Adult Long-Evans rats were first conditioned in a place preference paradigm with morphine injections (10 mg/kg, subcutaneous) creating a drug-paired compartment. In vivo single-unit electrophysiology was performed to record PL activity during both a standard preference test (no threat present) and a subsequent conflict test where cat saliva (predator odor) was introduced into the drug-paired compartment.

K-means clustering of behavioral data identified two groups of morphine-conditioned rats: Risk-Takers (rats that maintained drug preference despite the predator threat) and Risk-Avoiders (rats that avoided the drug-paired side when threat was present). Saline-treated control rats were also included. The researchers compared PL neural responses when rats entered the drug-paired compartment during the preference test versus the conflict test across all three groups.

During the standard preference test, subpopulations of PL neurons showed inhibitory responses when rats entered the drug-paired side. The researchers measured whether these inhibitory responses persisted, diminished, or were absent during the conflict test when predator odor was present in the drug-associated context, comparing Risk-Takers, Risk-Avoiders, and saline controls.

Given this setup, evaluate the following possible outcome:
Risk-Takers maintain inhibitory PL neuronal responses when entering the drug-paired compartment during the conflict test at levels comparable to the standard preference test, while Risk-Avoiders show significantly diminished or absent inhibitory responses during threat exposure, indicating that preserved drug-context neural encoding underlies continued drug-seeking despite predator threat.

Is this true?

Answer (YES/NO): YES